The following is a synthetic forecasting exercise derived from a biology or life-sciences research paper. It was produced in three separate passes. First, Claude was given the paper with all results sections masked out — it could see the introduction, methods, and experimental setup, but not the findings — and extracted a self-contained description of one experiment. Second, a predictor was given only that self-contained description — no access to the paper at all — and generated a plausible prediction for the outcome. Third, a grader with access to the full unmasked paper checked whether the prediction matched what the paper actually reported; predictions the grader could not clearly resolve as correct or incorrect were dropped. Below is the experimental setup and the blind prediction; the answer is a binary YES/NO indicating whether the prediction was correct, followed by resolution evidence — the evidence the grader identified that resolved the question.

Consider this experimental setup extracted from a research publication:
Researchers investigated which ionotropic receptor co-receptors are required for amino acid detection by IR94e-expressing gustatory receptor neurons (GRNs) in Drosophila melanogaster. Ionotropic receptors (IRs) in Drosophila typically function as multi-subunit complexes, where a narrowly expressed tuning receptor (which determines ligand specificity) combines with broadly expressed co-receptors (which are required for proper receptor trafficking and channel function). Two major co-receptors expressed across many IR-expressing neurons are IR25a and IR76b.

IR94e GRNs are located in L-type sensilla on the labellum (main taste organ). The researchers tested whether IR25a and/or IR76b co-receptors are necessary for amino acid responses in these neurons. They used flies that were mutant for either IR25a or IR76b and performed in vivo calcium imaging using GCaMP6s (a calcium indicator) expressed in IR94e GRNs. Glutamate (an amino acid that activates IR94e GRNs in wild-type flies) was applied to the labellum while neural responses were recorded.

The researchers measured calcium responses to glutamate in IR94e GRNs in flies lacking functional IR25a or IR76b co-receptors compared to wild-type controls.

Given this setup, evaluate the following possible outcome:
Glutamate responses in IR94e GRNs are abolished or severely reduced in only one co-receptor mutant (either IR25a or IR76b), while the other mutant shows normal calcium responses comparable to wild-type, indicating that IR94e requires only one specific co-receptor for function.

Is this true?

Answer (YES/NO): NO